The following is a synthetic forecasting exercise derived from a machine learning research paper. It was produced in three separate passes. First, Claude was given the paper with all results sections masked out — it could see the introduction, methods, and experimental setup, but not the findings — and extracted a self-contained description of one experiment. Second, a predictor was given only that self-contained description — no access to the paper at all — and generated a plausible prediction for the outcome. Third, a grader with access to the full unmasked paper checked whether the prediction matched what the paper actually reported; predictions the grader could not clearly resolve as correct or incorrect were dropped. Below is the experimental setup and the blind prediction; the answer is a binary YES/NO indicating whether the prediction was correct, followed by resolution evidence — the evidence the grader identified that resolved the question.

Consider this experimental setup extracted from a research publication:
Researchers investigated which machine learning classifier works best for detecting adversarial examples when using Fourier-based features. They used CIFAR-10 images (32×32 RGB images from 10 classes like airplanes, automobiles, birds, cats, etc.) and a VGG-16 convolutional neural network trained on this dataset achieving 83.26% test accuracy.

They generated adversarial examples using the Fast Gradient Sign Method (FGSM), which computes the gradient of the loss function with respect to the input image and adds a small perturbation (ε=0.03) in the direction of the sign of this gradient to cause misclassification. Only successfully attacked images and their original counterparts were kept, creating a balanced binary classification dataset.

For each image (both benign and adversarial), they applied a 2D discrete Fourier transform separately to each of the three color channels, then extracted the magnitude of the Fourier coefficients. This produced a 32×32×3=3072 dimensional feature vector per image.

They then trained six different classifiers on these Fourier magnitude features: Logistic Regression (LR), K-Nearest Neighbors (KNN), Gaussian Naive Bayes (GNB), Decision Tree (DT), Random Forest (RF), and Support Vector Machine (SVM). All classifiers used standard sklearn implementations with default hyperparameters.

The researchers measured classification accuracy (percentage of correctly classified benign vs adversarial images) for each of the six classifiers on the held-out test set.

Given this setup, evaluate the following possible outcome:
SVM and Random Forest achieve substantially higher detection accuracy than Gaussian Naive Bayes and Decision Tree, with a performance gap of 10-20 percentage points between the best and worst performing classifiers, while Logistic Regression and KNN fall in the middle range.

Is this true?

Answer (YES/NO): NO